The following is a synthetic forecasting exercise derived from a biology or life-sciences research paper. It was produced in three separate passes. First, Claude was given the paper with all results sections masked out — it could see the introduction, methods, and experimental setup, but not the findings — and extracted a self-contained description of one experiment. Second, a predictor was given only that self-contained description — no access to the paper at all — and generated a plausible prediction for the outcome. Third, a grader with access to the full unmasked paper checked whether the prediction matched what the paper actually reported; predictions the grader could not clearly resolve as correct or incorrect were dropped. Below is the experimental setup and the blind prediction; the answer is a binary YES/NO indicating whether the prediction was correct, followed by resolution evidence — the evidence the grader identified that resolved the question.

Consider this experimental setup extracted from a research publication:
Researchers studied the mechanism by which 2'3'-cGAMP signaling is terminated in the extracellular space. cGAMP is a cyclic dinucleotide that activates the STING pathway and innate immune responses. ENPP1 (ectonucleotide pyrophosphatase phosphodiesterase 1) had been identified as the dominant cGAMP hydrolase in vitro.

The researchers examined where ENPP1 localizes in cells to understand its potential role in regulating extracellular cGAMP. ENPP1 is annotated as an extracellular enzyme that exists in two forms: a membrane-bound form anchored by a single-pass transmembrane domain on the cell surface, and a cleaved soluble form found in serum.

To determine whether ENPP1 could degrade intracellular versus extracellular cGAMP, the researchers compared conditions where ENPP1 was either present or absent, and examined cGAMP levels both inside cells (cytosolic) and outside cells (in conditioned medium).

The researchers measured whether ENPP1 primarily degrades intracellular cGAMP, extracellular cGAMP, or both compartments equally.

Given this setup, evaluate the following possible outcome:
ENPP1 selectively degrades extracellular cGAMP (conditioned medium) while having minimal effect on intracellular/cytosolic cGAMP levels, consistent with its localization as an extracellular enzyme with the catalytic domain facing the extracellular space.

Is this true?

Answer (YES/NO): YES